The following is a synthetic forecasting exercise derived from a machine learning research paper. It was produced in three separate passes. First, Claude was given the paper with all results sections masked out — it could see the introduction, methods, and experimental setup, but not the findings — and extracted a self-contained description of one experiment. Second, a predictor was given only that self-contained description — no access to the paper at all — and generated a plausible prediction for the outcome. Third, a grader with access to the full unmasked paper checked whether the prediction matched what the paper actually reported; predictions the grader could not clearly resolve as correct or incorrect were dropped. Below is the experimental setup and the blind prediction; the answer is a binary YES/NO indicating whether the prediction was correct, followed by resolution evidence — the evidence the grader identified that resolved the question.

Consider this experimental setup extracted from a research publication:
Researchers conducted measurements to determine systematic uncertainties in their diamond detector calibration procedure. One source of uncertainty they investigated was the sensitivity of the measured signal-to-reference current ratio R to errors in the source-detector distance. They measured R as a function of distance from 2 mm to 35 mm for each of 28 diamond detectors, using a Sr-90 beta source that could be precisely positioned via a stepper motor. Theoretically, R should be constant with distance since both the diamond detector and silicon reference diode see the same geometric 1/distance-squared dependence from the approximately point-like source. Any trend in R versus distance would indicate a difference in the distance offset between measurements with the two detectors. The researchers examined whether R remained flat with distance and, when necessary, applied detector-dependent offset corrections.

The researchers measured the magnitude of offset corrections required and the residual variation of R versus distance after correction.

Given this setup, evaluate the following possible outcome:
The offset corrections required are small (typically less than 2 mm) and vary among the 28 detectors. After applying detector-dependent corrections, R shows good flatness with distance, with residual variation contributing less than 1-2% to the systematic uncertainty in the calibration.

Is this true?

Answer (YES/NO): NO